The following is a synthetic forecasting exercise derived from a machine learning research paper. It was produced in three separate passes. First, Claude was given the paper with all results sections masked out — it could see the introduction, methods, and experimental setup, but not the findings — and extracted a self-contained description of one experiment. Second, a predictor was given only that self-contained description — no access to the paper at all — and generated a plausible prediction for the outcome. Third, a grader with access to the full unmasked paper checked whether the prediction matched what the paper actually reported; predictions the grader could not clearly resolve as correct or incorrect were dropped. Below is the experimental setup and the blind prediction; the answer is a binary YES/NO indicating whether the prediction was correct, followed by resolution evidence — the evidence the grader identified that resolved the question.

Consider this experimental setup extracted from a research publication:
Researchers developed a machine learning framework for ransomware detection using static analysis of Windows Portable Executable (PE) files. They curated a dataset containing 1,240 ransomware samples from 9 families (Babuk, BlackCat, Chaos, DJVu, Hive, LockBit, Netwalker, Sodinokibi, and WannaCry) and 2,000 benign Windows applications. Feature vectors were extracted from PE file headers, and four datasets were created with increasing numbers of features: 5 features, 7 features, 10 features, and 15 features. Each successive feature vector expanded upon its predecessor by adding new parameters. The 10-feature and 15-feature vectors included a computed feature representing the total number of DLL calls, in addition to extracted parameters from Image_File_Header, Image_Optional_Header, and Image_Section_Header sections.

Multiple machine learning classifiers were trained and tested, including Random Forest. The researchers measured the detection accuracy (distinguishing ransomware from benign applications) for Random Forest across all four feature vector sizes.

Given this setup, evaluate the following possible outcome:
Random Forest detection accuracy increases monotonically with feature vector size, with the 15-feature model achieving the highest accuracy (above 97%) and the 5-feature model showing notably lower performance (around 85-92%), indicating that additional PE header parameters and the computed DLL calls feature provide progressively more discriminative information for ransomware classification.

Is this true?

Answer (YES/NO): NO